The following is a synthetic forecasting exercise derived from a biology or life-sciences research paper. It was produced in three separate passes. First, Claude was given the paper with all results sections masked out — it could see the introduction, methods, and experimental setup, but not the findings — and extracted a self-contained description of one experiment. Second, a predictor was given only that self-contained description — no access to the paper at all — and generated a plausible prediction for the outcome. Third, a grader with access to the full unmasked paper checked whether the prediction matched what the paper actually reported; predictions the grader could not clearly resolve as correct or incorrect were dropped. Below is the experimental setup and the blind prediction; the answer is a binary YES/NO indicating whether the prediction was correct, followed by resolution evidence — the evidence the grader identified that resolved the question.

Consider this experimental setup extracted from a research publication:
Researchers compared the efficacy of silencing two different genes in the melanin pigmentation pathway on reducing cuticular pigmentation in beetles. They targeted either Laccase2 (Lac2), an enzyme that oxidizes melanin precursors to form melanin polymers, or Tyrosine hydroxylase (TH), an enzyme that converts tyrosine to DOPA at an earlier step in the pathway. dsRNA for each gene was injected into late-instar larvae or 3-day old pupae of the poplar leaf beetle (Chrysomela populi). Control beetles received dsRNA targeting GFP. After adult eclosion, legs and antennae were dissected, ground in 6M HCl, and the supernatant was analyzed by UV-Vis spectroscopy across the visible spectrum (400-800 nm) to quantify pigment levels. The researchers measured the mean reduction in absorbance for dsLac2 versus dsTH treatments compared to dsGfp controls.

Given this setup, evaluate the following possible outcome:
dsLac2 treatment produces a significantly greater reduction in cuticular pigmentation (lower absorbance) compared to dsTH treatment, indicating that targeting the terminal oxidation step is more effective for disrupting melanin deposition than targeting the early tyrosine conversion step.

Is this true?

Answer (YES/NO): NO